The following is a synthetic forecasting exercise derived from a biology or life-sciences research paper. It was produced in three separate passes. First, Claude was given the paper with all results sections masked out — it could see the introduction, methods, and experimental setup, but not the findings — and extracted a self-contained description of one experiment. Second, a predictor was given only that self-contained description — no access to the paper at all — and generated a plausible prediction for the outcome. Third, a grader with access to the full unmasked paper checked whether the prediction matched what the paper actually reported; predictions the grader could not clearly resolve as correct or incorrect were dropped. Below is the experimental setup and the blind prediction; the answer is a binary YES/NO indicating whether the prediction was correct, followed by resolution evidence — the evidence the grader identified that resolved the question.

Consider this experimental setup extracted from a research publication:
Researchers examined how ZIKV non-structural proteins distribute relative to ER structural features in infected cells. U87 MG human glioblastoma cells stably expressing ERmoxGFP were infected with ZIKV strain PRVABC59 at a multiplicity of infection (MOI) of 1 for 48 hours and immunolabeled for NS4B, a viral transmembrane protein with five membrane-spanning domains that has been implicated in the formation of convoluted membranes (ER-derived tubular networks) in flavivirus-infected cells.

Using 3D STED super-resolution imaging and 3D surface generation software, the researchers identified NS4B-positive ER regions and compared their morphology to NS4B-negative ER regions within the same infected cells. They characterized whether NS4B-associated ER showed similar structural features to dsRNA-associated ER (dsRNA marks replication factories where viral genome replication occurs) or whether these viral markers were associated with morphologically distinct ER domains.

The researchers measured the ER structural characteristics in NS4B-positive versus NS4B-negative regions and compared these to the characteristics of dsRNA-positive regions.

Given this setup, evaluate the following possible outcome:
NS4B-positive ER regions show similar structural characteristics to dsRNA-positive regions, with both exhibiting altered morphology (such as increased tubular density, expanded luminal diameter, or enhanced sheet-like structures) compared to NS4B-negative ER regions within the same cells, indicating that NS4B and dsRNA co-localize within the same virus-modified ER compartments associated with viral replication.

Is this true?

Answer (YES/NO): NO